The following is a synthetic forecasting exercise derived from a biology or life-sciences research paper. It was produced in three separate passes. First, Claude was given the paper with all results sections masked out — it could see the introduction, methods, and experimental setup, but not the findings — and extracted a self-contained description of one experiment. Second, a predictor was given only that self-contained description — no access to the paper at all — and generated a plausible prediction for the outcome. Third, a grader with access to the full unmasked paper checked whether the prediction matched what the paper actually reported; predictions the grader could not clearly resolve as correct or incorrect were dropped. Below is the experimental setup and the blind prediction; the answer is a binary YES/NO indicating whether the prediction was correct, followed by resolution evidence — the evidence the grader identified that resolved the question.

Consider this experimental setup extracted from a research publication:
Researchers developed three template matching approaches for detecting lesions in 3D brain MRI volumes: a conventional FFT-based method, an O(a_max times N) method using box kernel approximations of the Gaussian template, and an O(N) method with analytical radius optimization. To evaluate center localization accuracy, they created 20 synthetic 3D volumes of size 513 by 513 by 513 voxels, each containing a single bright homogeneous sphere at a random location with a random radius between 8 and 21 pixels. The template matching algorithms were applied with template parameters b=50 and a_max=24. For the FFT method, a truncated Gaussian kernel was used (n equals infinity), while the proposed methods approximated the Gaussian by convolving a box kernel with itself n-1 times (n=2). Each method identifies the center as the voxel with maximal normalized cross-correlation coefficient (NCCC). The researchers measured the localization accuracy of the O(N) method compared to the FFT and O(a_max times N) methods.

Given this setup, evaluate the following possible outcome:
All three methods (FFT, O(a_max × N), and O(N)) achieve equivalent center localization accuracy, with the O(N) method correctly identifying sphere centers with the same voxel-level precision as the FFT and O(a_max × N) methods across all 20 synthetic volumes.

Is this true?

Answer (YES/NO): NO